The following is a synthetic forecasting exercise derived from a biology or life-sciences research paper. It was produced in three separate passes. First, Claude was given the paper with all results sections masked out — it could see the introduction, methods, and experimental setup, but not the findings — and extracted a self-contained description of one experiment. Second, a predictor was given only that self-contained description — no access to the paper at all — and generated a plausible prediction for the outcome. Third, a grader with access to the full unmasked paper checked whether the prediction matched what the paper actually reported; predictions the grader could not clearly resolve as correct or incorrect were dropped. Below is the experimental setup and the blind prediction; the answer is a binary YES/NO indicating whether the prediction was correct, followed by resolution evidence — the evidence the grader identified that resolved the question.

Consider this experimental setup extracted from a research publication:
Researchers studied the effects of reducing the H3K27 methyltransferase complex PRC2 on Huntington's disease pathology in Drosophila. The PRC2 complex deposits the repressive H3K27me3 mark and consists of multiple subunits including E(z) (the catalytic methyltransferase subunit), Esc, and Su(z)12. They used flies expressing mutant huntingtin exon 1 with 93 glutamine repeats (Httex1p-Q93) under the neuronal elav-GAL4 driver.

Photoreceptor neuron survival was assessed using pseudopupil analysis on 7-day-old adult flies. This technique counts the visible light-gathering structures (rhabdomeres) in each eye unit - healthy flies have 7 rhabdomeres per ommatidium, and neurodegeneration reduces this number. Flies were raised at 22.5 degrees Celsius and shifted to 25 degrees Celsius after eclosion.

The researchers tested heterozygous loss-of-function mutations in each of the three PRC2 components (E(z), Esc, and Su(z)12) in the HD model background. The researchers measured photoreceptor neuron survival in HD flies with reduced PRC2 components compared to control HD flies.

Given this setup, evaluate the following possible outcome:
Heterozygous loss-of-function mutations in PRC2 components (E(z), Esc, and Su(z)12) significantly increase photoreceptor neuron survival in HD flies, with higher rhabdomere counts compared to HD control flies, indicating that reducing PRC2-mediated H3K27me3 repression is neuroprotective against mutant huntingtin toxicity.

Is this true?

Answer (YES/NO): NO